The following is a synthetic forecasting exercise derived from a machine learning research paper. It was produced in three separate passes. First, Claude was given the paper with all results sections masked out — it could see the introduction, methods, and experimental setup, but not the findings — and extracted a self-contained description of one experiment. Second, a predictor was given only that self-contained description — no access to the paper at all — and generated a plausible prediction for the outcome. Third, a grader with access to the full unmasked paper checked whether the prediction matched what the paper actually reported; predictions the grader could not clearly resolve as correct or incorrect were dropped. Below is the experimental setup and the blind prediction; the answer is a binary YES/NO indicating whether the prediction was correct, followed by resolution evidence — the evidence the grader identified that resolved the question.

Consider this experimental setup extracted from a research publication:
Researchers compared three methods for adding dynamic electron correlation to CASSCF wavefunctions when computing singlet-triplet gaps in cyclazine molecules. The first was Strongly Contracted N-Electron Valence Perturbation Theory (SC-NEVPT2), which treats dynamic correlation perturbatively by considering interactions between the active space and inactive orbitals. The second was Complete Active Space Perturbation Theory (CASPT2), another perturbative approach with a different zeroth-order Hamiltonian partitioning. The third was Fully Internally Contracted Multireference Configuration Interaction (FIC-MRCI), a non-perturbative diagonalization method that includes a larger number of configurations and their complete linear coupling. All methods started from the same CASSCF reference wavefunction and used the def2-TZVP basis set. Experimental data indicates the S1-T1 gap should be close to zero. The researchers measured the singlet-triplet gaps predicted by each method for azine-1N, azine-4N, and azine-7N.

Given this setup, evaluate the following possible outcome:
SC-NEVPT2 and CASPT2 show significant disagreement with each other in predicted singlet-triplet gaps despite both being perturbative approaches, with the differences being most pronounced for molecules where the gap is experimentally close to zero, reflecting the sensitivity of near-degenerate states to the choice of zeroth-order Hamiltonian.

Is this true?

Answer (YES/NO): YES